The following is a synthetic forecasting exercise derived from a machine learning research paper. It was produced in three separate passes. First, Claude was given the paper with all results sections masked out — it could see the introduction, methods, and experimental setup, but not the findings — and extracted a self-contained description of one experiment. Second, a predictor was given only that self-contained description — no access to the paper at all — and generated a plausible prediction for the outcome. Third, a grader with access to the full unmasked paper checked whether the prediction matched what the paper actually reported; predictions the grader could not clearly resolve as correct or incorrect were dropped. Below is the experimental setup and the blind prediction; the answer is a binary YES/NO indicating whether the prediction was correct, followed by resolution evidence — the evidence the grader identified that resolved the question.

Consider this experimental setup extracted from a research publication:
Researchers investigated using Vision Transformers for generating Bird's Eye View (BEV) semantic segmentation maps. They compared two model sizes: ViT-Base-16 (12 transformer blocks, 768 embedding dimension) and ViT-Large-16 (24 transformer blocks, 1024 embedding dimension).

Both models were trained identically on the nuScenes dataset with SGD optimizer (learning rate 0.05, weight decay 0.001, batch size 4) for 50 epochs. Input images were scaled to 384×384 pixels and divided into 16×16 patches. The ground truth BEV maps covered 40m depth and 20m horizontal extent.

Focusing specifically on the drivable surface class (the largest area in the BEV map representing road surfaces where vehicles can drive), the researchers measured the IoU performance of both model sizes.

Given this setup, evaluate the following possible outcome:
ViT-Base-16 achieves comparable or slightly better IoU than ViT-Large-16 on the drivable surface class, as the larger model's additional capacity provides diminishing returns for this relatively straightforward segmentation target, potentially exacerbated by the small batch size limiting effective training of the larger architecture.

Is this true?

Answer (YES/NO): NO